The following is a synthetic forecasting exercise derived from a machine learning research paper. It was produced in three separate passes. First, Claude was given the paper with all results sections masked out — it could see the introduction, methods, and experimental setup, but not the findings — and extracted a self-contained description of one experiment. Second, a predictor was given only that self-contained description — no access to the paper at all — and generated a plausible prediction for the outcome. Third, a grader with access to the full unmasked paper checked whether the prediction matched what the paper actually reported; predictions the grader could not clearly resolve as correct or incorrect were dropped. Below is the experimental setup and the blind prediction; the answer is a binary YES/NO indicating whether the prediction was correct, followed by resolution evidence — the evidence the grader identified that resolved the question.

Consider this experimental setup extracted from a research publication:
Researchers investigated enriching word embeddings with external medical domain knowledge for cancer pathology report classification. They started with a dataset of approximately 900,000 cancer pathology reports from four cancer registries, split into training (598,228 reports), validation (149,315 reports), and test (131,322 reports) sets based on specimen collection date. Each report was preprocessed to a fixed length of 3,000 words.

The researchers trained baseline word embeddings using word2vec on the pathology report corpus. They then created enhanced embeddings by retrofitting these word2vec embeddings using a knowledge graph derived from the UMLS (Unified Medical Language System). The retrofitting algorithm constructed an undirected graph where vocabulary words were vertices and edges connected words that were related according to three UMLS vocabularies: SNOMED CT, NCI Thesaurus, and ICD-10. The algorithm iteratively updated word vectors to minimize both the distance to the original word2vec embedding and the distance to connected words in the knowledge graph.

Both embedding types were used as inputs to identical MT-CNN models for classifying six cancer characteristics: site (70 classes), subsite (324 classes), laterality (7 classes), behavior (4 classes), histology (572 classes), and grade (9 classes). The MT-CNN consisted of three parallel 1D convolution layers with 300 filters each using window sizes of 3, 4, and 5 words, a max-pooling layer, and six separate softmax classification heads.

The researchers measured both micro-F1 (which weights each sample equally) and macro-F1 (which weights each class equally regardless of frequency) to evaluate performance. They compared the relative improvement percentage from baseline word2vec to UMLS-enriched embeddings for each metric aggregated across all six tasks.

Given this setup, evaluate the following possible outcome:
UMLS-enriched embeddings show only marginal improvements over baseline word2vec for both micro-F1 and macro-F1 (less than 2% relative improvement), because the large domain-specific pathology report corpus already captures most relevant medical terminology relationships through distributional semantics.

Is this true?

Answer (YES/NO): NO